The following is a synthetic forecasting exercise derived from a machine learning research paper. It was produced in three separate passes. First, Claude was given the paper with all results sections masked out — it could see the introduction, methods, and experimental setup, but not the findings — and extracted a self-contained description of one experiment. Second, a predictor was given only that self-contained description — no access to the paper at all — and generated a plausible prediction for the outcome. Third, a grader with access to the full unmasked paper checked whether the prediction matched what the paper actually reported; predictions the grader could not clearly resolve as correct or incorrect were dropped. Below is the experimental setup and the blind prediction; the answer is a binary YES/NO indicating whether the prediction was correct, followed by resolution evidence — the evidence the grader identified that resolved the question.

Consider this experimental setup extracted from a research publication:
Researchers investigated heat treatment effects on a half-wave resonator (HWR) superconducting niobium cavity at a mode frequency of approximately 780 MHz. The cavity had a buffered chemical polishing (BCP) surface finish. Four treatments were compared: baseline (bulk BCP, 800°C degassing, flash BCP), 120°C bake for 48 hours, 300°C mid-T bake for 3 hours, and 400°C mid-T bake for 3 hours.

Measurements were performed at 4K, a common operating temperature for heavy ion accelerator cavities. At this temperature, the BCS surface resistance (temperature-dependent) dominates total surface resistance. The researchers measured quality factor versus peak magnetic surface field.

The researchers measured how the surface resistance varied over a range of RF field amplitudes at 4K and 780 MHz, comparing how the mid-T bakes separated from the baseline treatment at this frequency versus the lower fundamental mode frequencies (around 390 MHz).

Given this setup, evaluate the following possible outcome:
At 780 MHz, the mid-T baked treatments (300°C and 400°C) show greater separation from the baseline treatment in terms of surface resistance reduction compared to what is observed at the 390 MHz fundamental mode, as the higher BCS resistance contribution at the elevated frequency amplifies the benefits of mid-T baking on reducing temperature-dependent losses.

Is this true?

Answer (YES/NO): YES